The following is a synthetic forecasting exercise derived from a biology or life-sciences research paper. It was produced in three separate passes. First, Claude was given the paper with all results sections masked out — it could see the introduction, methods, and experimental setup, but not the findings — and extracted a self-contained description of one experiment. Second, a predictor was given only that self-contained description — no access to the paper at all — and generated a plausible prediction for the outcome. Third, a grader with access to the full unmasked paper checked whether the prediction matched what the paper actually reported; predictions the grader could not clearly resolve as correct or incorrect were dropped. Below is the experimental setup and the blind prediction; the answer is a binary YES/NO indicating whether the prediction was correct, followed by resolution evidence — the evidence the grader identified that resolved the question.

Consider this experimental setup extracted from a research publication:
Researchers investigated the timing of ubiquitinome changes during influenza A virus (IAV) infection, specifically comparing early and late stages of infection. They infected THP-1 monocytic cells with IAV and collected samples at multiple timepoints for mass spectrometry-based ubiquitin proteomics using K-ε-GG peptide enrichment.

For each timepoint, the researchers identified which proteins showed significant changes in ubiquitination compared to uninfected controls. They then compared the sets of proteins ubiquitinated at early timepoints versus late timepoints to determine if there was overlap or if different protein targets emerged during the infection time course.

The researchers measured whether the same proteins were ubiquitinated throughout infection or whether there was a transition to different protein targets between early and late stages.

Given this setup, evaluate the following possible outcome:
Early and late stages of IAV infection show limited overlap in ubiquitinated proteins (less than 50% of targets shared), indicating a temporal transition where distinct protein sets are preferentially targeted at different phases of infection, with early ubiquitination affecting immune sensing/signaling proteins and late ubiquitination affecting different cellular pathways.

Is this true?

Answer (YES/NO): YES